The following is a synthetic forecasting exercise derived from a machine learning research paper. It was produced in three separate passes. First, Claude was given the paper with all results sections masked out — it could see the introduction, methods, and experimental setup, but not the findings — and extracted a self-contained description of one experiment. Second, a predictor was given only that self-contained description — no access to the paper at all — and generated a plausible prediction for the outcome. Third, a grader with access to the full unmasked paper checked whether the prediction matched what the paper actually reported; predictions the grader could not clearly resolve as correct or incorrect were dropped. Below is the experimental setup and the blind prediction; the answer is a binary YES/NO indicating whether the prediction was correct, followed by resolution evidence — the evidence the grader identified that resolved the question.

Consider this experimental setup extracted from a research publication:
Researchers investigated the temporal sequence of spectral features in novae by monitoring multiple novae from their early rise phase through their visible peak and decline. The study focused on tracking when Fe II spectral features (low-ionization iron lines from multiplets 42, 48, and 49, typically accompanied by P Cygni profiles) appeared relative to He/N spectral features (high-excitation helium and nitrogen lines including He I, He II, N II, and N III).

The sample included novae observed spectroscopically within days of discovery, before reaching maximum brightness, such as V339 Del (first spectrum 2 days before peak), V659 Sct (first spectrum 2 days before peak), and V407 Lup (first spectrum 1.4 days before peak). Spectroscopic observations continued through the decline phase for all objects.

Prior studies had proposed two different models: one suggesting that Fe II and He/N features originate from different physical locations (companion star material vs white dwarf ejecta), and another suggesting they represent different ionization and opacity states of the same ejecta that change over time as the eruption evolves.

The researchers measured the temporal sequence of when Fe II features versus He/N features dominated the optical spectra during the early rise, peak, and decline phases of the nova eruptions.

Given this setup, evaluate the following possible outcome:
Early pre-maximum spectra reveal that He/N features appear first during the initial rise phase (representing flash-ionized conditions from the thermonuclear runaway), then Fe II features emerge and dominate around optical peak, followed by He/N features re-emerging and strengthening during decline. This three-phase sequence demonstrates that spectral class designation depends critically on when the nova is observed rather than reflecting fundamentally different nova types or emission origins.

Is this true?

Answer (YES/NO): YES